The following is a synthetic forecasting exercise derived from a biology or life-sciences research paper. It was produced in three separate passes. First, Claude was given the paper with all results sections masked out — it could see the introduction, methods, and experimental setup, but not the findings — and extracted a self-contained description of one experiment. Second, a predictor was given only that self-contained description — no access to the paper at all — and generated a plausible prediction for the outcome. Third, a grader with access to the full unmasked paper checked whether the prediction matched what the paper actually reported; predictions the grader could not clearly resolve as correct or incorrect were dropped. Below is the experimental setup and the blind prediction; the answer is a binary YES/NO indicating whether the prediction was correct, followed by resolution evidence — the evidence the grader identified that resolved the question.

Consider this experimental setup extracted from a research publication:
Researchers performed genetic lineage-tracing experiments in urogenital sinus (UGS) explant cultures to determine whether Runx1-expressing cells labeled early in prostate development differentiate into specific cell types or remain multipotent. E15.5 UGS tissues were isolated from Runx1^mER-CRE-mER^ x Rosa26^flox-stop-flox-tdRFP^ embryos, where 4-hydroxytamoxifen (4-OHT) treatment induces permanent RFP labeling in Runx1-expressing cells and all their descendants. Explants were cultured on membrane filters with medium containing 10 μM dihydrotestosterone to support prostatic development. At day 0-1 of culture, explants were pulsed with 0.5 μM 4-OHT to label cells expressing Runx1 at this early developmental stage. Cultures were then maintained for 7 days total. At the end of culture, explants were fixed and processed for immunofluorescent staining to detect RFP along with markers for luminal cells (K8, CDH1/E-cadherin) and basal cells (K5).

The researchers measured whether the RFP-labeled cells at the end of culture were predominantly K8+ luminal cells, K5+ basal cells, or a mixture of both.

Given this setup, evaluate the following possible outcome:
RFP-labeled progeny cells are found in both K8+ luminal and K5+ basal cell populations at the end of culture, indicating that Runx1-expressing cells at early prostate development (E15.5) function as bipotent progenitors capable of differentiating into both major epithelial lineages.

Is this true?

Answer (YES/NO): NO